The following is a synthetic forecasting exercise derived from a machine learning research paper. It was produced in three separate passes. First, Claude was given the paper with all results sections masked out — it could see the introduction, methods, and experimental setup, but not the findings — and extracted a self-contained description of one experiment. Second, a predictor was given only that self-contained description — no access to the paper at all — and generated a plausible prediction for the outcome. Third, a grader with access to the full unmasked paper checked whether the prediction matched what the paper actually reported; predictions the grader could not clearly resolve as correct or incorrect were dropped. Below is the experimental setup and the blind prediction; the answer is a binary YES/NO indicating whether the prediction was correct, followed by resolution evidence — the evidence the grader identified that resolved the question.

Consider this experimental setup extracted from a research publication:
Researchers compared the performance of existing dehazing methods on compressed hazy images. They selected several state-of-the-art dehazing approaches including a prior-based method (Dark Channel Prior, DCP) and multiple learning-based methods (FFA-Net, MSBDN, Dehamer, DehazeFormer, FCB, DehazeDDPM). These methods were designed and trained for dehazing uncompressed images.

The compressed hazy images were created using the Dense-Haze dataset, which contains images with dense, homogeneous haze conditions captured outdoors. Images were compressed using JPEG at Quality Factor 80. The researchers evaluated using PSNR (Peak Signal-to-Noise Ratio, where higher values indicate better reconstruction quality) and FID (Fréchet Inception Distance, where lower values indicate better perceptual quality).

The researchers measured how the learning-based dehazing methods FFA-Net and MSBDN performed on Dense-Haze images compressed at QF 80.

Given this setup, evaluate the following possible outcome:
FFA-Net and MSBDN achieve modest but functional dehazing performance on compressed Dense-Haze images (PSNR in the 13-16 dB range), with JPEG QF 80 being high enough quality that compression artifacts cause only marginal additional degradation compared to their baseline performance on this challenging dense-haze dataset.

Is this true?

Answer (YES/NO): NO